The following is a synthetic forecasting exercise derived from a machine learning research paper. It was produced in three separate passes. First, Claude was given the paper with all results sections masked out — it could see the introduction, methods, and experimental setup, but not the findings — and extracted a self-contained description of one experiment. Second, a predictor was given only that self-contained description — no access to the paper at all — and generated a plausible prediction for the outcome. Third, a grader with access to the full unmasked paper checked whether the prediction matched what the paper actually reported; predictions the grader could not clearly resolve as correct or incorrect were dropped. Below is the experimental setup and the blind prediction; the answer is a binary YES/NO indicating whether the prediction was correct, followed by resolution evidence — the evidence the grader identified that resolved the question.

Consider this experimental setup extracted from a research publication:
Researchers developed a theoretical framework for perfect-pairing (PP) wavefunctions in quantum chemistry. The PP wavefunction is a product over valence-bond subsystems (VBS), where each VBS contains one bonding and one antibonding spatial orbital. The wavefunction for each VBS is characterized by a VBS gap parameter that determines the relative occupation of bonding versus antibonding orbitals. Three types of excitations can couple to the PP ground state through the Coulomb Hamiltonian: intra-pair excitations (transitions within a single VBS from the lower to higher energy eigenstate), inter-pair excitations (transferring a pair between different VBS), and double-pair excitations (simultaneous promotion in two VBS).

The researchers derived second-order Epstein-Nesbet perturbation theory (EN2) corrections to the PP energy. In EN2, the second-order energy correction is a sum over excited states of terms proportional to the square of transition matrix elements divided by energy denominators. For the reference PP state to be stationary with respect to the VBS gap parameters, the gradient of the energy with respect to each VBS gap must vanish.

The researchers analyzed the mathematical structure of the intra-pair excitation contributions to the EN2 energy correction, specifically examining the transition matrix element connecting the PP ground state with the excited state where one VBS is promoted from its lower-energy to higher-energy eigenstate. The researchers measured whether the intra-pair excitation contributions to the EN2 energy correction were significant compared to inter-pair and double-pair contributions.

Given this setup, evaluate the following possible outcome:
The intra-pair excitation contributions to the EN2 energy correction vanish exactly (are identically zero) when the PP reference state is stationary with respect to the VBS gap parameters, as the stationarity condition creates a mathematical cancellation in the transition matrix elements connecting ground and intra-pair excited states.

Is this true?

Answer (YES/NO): YES